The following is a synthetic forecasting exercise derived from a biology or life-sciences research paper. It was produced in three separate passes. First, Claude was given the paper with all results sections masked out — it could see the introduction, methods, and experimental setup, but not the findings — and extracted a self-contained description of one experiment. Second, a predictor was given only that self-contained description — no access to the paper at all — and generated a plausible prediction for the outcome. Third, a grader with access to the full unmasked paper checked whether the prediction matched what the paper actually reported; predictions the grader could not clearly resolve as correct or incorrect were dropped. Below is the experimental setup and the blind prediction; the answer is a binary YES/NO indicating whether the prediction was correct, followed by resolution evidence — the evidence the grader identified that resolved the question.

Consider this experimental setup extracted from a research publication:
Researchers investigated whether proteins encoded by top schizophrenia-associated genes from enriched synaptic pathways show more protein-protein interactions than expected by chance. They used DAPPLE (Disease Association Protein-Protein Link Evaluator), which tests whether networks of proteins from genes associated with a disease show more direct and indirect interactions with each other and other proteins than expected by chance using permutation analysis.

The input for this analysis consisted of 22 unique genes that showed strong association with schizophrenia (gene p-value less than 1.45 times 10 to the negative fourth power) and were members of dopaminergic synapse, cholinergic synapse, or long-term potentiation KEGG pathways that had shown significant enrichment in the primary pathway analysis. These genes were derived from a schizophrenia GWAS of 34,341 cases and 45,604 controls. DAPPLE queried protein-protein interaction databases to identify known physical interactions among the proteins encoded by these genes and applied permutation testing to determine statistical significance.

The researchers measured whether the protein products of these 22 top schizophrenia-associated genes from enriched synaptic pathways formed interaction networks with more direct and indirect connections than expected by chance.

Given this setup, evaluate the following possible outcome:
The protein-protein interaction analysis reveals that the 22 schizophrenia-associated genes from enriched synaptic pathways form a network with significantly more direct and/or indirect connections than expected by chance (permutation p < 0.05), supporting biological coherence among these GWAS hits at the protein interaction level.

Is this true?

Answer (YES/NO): YES